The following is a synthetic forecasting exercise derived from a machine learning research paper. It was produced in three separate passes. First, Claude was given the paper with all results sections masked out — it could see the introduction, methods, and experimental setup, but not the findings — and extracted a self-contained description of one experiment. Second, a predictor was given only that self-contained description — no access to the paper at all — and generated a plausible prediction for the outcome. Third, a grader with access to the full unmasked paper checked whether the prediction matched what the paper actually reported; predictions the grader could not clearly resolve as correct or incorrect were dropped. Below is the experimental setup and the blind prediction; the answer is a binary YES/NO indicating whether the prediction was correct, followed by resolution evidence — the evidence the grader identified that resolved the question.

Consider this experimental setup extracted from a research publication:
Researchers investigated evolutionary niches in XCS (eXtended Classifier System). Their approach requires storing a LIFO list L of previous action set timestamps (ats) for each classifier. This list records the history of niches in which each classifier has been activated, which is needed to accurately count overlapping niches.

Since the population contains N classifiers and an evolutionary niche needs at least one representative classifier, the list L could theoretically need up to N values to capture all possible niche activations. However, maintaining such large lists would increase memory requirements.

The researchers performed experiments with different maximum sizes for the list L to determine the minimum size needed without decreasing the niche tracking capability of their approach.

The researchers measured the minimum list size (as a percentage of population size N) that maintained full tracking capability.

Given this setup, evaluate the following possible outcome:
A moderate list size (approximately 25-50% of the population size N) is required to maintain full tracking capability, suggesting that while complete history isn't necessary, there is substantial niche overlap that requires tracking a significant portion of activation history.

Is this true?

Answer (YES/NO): NO